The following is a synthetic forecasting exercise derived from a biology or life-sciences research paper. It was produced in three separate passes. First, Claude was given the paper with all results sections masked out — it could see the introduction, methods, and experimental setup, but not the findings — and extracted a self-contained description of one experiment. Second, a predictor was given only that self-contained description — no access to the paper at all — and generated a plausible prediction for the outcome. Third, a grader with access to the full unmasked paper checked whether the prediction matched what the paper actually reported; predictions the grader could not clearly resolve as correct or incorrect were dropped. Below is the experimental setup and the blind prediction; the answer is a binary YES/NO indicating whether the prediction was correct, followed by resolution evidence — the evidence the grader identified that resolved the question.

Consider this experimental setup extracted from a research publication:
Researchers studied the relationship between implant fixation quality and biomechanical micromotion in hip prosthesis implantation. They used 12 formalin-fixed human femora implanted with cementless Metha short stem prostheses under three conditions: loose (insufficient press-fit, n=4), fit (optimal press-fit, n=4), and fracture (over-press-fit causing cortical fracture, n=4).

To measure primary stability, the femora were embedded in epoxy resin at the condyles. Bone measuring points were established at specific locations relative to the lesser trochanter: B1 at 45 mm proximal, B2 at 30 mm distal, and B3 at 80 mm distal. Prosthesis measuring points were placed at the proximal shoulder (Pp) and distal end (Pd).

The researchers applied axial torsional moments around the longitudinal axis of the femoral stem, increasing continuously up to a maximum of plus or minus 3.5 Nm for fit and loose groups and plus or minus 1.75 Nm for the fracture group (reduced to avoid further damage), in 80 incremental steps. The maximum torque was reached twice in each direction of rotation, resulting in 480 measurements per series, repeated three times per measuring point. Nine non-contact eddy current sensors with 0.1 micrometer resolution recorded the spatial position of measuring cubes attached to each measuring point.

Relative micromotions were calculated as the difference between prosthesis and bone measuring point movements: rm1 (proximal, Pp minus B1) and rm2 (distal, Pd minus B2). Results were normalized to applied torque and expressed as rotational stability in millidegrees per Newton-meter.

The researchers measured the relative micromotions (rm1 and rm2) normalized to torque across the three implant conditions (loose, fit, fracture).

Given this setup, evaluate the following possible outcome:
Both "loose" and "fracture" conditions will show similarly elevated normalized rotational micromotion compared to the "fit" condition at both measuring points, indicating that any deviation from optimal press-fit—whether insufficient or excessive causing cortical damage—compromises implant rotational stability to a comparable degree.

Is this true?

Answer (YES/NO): NO